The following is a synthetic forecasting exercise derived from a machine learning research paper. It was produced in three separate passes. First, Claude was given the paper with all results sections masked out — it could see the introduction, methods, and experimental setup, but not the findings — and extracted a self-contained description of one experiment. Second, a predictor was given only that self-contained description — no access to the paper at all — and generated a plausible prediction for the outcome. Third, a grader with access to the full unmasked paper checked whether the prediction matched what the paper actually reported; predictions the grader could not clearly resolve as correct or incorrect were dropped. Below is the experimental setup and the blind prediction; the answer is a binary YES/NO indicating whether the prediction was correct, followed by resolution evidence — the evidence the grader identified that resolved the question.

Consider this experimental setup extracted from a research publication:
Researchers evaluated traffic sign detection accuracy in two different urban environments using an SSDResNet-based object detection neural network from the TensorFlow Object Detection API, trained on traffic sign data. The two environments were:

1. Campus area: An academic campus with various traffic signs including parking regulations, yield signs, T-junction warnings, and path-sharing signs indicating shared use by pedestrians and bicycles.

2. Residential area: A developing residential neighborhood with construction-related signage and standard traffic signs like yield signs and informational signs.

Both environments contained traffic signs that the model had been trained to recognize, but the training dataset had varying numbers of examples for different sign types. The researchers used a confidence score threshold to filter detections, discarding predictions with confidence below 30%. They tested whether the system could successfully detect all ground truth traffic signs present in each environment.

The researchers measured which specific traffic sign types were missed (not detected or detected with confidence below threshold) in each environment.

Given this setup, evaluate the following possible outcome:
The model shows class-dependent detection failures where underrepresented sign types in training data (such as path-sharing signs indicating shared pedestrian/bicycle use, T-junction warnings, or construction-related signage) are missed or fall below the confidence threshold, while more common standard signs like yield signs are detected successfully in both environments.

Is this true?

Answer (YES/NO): NO